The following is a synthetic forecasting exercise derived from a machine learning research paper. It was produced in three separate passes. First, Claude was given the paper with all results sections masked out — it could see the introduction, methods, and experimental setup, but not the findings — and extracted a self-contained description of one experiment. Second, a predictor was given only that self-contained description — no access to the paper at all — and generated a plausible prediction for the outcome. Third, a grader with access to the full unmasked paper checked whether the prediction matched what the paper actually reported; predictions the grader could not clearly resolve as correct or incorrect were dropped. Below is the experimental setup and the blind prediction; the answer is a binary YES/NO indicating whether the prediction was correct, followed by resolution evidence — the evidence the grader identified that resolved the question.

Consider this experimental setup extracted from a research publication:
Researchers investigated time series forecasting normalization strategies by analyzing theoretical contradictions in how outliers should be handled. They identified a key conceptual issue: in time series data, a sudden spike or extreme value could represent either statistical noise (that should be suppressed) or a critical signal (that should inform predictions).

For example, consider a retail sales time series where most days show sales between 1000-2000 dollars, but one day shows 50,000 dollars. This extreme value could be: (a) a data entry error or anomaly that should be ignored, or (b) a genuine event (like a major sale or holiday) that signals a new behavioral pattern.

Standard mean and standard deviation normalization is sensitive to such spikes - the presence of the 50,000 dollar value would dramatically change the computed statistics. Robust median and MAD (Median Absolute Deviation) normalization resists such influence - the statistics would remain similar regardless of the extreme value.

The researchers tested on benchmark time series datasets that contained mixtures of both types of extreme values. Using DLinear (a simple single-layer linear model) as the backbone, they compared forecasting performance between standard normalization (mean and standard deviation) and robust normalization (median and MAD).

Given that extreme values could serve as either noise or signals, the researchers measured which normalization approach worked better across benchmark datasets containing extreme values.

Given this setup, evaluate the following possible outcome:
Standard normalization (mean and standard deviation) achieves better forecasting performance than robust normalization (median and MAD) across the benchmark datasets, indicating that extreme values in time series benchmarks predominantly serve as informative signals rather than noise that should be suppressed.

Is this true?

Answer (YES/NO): NO